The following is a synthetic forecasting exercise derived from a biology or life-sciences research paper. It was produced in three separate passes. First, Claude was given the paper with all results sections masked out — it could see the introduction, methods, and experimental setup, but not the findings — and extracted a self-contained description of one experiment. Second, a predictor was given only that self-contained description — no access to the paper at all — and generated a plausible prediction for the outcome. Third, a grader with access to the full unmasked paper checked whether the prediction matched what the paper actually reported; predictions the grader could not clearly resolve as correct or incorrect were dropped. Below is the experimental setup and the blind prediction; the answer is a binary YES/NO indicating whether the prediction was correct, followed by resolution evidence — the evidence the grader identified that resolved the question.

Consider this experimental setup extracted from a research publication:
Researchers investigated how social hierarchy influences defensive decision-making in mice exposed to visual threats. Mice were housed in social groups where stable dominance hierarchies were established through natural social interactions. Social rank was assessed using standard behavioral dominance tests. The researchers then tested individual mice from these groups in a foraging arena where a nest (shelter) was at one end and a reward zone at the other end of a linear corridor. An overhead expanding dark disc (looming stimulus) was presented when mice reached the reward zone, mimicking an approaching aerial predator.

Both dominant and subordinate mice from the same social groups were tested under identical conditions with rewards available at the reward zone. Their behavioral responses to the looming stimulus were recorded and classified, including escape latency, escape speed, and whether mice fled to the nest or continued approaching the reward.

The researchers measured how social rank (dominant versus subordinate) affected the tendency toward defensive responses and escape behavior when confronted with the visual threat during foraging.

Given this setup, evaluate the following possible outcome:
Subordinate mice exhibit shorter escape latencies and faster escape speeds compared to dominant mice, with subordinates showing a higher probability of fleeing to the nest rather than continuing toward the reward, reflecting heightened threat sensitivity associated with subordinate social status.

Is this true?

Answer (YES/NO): NO